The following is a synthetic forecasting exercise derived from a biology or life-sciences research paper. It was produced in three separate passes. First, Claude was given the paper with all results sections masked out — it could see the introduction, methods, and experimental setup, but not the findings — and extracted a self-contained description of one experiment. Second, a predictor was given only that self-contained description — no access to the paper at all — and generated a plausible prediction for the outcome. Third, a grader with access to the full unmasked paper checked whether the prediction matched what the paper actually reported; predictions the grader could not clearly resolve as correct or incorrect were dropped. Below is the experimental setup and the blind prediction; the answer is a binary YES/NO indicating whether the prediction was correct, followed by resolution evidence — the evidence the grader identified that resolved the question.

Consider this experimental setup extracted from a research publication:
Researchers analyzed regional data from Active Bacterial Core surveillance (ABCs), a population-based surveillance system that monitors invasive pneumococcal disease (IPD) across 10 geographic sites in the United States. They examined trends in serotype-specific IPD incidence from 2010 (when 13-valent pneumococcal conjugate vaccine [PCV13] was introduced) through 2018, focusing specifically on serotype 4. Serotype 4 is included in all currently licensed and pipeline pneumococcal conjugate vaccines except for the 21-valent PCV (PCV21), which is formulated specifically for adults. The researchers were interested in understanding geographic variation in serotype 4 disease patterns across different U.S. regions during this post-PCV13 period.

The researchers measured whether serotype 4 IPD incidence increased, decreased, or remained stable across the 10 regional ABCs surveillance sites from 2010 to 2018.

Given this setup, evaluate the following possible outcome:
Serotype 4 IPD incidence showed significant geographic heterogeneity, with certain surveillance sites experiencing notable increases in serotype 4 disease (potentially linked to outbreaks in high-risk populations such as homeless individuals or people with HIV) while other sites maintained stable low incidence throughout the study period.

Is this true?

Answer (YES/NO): YES